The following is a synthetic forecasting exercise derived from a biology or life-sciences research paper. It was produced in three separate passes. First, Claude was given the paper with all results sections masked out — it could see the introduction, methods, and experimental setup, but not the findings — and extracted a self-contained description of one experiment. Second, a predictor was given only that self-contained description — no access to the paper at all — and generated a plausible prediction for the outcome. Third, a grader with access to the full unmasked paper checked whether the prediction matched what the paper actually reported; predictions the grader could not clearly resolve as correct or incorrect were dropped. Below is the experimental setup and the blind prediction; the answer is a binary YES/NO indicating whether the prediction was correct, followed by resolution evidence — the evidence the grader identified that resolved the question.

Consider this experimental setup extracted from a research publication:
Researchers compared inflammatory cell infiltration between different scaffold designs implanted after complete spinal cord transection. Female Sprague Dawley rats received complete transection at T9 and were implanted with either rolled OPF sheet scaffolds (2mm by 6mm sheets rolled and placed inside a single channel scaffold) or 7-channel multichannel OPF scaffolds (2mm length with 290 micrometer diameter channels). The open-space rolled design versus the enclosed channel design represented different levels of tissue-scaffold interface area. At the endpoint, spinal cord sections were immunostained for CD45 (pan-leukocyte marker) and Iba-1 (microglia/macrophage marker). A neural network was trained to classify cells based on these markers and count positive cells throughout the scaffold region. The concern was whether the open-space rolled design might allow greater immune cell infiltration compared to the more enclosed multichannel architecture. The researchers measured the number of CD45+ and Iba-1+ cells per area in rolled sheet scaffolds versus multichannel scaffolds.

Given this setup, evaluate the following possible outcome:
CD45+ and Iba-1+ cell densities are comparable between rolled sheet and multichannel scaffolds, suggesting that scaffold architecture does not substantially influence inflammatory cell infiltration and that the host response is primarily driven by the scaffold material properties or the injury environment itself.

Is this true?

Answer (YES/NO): YES